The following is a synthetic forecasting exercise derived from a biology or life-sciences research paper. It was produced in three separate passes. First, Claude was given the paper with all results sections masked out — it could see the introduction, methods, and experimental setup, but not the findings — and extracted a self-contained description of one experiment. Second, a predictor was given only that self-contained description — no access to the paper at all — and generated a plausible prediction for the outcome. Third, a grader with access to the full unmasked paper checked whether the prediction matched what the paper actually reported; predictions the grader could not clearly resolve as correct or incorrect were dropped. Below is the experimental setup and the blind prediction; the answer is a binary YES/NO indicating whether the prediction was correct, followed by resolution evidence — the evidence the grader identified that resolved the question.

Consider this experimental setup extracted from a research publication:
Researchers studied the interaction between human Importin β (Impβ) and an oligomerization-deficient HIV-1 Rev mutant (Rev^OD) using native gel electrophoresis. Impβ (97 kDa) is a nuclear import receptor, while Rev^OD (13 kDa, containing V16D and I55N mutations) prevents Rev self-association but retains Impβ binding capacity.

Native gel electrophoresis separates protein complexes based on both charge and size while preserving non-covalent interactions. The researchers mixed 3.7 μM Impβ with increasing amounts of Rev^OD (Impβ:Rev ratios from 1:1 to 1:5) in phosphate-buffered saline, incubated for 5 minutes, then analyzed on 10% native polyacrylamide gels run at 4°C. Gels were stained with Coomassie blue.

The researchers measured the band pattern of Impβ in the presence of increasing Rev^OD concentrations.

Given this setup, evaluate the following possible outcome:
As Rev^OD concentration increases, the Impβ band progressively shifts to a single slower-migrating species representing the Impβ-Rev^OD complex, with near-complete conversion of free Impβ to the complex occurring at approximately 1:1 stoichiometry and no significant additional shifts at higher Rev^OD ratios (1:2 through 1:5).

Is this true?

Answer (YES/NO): NO